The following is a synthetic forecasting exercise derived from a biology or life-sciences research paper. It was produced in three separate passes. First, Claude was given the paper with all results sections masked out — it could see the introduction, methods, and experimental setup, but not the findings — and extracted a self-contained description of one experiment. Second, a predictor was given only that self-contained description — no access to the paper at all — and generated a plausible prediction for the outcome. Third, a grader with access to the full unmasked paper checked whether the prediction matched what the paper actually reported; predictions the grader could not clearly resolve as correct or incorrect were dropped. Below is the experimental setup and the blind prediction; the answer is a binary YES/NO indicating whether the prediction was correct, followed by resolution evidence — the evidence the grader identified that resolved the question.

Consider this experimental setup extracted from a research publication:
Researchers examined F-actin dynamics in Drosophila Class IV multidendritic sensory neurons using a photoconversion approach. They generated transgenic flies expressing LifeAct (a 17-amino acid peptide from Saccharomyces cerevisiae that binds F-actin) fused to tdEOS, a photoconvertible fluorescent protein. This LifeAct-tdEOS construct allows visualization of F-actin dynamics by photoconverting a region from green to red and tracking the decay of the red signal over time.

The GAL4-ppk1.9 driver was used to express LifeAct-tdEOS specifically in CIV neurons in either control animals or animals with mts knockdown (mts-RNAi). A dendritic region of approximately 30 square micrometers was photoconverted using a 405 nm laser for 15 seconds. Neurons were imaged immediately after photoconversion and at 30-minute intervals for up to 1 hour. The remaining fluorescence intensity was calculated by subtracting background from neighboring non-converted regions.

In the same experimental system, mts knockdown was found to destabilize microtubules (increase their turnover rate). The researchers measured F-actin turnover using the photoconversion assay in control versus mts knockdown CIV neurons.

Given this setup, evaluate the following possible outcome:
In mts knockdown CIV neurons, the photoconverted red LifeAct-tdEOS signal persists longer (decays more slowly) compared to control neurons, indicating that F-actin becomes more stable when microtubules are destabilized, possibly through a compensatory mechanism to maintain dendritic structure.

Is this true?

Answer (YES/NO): YES